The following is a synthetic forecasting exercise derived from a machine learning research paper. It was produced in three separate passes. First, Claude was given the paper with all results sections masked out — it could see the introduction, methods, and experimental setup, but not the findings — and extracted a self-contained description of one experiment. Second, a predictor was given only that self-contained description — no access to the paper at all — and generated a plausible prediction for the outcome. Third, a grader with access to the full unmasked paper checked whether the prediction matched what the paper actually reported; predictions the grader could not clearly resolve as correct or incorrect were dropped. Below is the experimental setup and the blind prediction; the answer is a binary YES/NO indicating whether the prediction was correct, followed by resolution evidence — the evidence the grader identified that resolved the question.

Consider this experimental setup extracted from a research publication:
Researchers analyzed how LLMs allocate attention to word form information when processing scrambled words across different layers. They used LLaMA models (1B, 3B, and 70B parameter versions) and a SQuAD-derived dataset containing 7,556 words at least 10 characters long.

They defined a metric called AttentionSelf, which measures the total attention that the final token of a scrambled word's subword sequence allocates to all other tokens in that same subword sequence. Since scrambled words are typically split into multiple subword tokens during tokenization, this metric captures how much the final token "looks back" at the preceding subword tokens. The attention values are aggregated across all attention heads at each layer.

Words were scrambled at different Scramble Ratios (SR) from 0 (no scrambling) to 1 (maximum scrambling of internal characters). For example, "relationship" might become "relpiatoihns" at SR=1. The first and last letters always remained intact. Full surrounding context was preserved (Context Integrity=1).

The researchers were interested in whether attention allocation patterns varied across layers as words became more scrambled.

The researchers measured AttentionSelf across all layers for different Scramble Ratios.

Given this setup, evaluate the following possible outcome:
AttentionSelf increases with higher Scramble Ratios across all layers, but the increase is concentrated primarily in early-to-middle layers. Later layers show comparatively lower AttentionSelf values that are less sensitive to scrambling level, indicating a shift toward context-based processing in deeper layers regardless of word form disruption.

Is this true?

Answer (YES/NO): NO